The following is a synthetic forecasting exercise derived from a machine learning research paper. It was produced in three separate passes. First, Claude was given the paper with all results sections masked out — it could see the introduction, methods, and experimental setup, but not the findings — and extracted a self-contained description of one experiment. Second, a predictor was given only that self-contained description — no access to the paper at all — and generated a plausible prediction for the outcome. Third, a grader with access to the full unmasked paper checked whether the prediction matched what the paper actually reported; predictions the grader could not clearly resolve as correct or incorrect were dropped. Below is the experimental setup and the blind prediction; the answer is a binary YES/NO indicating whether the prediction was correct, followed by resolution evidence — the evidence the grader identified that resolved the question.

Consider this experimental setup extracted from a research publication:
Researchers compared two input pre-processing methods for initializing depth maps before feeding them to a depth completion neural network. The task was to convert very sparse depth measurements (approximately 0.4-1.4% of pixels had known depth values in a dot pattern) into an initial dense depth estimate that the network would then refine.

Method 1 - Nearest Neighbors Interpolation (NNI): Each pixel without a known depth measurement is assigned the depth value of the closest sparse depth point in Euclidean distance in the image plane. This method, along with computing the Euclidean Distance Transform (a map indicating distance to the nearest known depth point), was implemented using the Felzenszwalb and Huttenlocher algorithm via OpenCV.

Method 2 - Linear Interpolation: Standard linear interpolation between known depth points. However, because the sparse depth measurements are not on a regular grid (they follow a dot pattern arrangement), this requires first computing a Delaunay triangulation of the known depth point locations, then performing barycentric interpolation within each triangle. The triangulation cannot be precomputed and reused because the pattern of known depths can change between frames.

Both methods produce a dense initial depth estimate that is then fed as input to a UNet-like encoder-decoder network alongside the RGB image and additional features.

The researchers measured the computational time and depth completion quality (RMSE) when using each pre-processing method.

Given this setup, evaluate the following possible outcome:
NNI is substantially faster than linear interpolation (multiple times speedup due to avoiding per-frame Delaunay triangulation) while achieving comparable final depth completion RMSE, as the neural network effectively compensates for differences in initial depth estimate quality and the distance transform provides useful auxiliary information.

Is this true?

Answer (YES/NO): YES